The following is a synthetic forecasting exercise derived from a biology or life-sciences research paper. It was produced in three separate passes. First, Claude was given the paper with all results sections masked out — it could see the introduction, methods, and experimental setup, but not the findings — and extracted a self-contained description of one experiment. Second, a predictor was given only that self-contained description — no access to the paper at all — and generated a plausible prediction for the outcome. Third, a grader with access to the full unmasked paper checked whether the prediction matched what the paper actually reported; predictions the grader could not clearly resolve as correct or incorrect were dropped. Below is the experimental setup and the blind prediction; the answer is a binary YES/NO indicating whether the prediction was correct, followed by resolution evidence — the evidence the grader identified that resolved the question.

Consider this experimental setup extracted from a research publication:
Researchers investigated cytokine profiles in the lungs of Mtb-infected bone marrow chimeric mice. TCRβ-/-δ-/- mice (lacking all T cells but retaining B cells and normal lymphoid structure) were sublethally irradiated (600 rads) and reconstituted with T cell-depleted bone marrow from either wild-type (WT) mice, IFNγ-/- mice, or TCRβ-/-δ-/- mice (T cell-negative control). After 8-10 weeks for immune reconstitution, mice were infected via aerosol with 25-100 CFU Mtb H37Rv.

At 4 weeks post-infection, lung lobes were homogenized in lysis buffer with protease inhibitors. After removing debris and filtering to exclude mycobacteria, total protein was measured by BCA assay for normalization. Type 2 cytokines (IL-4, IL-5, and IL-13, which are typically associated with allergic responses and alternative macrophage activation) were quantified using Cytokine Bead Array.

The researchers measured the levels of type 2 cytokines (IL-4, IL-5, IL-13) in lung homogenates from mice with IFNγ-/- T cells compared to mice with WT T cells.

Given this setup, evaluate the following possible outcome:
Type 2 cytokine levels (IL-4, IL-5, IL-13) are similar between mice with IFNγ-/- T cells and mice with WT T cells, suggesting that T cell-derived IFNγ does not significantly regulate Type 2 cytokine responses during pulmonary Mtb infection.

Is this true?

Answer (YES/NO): NO